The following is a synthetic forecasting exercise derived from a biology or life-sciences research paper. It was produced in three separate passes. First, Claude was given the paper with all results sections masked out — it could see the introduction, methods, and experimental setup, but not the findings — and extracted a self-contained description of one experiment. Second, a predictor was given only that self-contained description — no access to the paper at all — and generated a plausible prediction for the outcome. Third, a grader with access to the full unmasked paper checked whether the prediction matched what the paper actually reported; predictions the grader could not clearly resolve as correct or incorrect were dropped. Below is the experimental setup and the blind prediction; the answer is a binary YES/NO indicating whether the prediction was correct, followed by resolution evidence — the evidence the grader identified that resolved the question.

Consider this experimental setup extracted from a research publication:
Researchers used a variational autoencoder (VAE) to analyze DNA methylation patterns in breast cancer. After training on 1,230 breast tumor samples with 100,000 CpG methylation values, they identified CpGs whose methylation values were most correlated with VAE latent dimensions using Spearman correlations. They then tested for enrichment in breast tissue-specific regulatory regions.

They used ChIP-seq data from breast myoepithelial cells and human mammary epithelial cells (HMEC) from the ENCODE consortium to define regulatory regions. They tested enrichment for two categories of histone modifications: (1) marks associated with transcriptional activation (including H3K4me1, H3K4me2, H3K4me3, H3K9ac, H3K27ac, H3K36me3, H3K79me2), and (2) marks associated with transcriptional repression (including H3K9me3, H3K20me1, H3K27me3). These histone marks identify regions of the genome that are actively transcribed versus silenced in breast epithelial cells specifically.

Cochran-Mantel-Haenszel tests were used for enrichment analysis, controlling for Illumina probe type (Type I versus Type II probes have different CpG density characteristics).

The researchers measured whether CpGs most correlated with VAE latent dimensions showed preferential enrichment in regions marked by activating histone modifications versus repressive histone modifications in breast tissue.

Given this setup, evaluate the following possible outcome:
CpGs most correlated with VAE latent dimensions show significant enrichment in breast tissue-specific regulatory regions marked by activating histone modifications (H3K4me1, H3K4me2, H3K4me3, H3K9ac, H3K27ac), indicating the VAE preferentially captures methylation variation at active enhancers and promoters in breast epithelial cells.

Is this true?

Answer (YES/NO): NO